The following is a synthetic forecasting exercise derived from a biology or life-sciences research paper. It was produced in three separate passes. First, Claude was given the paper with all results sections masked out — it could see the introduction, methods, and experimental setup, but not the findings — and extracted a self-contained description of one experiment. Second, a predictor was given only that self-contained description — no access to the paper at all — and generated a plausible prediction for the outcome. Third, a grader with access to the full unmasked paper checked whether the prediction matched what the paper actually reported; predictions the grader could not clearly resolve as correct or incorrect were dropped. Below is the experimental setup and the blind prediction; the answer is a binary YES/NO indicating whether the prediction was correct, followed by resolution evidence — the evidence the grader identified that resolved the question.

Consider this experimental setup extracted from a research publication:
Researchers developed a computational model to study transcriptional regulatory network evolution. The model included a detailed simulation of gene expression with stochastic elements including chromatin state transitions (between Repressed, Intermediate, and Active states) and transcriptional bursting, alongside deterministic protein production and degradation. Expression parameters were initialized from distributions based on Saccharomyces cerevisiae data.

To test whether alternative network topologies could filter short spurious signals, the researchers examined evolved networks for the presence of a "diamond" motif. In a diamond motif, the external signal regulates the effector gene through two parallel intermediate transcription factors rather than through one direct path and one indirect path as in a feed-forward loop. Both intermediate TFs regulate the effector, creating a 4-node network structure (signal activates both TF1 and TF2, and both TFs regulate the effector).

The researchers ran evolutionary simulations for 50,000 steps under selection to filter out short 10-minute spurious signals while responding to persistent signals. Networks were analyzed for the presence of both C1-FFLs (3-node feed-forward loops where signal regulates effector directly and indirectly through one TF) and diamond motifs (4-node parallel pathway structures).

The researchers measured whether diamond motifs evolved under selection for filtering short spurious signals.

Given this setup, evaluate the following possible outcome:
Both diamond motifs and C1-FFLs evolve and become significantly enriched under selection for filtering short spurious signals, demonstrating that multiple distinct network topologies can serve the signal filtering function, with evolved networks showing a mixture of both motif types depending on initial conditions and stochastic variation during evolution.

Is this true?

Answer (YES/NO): NO